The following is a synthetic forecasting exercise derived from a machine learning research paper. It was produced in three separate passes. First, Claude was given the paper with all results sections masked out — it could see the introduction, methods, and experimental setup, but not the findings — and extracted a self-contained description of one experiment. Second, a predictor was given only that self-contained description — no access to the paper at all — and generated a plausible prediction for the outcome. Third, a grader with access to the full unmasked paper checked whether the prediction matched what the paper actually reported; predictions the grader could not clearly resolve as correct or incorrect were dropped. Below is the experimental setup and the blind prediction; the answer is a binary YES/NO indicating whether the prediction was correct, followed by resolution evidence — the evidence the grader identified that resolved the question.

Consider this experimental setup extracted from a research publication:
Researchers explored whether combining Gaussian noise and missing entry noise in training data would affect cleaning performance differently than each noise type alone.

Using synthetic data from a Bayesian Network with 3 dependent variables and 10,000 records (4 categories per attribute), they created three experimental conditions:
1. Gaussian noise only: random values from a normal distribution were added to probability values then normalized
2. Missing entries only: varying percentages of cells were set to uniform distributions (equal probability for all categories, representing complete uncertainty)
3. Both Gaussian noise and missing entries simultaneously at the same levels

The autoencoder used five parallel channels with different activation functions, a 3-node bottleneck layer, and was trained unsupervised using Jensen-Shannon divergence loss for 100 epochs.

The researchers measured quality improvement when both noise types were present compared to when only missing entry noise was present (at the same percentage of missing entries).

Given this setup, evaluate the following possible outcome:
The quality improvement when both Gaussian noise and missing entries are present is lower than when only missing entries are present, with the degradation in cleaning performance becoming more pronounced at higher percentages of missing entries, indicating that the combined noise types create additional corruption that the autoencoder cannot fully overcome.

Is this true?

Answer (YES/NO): NO